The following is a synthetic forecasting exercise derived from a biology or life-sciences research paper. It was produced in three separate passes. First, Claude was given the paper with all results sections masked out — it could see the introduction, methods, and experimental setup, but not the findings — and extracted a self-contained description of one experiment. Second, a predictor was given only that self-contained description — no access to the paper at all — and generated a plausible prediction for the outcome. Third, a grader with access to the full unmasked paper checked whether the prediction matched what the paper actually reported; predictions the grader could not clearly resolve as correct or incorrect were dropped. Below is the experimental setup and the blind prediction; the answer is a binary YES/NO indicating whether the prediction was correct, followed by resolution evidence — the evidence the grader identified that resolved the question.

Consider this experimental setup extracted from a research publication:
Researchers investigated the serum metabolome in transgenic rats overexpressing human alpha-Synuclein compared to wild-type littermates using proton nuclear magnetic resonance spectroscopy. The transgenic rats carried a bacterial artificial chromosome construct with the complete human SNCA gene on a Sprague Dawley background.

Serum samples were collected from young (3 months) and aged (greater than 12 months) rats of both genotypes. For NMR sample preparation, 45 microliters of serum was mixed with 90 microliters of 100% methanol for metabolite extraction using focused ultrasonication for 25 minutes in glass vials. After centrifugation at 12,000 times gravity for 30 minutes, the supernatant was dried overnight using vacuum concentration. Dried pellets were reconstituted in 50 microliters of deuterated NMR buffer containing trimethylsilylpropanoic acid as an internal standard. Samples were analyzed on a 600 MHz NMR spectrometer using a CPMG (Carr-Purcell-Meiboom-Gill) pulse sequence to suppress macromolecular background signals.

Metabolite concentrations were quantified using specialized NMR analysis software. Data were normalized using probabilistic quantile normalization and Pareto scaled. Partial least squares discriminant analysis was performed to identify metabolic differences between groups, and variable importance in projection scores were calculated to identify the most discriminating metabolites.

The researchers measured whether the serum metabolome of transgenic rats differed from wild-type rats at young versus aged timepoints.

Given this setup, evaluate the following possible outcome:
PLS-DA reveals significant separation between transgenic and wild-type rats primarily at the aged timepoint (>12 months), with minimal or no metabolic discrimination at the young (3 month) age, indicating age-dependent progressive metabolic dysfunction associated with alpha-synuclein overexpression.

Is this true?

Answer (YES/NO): YES